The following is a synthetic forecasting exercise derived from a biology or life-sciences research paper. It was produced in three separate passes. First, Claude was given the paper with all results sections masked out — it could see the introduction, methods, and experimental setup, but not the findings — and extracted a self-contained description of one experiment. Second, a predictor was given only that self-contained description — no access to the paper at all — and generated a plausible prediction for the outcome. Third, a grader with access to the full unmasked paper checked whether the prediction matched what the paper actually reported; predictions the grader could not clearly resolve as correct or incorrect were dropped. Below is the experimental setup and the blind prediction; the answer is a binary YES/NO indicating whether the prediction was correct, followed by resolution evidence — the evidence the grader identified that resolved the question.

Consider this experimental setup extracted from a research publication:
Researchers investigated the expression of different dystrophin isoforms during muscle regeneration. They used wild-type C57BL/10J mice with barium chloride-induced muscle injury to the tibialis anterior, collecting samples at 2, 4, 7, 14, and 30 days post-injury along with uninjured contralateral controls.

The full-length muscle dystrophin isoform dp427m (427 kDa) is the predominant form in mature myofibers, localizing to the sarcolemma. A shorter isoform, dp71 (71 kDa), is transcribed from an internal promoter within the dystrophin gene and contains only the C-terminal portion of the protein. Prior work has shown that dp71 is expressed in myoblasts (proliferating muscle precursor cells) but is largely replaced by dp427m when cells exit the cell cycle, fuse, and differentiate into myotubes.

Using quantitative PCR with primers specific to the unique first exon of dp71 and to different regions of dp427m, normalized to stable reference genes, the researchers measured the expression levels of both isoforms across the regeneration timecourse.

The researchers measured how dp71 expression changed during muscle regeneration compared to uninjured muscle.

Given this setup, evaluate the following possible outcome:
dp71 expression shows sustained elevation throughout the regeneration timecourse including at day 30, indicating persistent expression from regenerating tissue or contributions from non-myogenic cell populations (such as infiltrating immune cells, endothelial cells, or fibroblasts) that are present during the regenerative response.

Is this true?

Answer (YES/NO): NO